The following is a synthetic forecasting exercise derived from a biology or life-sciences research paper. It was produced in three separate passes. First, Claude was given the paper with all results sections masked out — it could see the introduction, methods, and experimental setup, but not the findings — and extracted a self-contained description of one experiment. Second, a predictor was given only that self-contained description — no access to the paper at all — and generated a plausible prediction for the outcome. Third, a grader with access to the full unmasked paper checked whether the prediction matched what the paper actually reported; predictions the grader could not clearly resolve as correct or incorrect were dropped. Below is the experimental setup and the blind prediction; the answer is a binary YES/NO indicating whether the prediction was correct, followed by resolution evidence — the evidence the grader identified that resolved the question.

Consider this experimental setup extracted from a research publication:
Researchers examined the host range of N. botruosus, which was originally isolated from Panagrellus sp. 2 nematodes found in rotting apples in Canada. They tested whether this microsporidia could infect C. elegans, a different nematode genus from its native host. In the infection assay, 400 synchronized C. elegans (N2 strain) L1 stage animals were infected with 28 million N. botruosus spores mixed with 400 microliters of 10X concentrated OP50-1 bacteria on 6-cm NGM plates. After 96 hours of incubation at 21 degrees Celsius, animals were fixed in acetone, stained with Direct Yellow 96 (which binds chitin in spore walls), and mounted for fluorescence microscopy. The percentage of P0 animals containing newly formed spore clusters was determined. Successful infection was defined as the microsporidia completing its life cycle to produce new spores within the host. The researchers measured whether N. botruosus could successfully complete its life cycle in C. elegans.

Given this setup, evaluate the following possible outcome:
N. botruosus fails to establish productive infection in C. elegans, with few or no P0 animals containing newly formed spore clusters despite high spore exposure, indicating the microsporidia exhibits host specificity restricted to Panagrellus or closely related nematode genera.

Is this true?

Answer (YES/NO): YES